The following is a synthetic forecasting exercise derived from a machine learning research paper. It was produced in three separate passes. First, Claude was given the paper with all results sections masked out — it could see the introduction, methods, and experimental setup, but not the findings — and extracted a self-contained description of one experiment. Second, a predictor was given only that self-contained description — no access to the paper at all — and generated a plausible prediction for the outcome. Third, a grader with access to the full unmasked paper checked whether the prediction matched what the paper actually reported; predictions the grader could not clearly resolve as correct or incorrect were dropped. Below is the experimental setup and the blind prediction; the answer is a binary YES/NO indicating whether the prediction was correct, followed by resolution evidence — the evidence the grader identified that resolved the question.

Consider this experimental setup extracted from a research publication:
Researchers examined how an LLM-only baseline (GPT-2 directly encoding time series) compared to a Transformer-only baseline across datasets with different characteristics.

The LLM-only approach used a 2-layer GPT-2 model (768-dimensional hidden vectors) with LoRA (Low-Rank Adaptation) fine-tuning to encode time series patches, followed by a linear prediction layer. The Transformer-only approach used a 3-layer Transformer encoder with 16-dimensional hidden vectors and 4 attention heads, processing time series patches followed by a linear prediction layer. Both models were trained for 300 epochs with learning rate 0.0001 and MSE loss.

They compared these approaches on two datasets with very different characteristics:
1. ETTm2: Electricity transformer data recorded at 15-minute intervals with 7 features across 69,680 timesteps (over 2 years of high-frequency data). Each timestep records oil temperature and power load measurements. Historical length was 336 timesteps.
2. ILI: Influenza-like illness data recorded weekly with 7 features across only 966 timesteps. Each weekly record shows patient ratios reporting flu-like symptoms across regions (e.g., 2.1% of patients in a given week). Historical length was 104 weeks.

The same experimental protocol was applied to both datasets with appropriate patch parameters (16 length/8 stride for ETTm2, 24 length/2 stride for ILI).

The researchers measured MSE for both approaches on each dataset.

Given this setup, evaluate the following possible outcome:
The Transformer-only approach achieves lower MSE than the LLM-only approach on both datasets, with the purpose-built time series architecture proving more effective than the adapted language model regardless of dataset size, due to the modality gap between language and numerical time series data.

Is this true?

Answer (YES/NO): NO